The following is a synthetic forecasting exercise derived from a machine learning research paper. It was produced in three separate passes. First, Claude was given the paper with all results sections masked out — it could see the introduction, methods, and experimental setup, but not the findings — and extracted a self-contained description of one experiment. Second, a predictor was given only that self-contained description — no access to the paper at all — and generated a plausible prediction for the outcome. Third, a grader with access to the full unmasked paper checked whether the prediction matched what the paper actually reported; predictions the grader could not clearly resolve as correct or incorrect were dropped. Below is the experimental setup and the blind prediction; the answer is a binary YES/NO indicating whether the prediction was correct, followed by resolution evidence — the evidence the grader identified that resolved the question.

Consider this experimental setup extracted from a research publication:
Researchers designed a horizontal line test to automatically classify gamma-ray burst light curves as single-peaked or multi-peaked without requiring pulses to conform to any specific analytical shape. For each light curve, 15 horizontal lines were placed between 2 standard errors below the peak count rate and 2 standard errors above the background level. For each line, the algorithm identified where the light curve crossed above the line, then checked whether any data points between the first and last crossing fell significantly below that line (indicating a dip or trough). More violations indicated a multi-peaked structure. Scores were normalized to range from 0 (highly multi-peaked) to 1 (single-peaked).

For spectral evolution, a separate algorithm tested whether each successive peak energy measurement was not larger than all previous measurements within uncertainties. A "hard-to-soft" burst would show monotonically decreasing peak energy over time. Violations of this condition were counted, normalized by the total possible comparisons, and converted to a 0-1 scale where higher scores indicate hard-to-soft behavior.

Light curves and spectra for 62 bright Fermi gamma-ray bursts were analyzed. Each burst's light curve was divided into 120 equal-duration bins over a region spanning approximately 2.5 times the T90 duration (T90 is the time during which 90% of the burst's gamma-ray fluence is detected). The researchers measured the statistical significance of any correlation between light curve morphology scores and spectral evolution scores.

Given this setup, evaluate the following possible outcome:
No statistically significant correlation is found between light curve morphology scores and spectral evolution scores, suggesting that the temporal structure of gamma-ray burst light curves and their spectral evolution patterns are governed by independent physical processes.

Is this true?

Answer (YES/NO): NO